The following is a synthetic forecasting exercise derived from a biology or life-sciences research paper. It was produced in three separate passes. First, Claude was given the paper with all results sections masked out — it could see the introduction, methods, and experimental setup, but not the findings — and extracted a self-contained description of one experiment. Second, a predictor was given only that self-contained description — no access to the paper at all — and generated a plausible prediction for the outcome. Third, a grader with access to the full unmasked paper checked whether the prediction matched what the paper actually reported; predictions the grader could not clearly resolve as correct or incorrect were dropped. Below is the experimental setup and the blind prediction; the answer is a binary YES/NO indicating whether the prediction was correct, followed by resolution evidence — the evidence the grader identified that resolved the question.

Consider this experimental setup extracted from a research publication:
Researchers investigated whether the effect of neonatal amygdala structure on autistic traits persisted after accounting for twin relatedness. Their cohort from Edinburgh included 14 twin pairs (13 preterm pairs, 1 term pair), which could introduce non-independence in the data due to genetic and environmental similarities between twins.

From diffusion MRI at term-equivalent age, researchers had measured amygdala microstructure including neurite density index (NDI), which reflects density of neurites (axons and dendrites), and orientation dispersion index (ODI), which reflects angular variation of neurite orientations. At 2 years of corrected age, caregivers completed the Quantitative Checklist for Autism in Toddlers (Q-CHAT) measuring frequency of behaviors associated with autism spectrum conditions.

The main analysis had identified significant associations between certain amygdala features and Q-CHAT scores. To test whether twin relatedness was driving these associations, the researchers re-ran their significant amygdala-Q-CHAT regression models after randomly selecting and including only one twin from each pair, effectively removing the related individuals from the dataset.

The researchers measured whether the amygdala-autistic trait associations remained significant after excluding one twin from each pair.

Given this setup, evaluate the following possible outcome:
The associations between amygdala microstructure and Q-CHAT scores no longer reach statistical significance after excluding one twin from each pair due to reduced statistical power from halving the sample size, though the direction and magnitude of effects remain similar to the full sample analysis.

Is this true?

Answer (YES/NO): NO